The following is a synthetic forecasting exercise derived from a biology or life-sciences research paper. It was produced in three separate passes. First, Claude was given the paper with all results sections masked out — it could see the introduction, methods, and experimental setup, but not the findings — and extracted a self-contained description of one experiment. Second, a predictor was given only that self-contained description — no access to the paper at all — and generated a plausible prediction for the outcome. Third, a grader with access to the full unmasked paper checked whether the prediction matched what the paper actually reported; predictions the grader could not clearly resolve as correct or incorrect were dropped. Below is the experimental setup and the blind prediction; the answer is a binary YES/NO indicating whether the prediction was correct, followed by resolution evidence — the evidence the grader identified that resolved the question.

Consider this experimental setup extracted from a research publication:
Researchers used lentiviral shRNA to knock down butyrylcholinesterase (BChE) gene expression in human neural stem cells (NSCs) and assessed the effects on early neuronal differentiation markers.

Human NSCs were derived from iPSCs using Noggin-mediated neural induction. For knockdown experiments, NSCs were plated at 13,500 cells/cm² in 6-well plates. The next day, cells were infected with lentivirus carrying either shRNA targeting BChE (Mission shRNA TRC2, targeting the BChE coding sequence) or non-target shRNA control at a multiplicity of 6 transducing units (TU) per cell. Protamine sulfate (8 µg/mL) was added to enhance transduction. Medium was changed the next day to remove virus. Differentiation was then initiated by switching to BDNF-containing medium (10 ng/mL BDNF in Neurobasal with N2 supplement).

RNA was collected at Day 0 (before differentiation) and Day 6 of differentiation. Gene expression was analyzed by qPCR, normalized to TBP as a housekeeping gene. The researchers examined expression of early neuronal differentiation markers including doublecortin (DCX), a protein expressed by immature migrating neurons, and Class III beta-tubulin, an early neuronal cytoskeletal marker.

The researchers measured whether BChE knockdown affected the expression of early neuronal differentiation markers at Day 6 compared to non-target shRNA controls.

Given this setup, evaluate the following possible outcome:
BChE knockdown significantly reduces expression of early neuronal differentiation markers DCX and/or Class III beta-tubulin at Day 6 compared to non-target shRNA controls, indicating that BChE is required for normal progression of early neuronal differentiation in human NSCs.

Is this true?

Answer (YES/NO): NO